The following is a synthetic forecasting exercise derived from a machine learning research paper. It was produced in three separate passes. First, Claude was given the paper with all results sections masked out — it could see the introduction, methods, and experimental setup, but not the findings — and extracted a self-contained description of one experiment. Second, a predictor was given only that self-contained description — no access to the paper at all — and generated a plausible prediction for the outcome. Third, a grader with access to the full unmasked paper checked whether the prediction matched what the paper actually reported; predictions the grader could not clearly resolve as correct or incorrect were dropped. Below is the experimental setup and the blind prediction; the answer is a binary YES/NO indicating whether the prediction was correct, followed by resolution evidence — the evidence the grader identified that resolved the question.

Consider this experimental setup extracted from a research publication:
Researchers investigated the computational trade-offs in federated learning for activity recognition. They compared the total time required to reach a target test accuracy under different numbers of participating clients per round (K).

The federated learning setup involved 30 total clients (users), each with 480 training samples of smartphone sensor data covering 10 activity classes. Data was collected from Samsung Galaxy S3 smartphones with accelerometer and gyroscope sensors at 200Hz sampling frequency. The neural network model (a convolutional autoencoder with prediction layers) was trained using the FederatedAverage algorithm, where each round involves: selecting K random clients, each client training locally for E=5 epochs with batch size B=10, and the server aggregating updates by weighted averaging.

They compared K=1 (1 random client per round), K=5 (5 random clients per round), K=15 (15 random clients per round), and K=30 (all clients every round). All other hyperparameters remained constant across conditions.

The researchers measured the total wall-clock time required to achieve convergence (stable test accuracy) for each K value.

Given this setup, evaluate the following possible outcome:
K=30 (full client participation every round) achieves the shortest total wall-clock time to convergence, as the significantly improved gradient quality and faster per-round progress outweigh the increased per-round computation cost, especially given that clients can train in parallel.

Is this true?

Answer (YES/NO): NO